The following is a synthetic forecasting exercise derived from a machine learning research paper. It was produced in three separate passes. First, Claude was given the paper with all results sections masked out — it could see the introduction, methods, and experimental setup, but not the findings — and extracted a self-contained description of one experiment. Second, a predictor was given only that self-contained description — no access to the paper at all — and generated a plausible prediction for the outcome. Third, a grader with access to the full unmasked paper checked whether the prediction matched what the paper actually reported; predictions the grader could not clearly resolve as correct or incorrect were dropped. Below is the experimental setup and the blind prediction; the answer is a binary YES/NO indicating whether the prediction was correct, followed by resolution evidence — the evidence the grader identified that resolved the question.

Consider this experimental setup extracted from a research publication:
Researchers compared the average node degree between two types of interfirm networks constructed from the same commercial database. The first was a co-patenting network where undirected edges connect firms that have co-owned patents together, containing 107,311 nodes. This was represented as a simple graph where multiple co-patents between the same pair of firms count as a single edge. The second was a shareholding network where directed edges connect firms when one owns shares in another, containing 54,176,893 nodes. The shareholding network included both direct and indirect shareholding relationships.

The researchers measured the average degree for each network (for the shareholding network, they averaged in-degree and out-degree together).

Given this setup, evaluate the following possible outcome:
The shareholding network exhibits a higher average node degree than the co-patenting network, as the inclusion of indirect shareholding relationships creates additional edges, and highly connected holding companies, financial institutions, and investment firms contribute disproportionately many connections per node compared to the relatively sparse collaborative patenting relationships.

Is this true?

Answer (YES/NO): NO